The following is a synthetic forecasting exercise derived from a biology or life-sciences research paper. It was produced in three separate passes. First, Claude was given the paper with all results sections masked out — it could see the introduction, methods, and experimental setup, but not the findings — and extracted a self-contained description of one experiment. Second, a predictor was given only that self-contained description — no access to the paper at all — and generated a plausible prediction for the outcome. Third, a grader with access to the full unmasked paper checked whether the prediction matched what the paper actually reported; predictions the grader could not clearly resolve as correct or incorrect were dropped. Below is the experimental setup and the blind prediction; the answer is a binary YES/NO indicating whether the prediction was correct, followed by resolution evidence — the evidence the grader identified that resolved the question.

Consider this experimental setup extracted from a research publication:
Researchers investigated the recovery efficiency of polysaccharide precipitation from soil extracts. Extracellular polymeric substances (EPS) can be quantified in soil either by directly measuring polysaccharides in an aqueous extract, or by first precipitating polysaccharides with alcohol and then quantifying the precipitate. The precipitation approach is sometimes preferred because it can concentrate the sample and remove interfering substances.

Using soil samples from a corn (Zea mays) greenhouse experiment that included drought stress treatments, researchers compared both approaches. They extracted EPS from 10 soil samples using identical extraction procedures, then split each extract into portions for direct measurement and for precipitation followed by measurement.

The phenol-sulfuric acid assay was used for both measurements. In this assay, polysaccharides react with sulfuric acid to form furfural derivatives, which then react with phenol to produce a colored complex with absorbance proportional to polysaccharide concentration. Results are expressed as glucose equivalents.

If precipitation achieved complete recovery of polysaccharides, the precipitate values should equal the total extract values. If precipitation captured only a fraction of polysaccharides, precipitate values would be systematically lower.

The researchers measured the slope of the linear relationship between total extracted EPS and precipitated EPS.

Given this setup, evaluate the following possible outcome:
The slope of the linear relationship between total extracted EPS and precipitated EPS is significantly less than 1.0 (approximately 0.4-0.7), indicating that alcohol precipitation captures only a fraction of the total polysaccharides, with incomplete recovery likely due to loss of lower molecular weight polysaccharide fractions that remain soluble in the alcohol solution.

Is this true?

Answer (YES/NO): YES